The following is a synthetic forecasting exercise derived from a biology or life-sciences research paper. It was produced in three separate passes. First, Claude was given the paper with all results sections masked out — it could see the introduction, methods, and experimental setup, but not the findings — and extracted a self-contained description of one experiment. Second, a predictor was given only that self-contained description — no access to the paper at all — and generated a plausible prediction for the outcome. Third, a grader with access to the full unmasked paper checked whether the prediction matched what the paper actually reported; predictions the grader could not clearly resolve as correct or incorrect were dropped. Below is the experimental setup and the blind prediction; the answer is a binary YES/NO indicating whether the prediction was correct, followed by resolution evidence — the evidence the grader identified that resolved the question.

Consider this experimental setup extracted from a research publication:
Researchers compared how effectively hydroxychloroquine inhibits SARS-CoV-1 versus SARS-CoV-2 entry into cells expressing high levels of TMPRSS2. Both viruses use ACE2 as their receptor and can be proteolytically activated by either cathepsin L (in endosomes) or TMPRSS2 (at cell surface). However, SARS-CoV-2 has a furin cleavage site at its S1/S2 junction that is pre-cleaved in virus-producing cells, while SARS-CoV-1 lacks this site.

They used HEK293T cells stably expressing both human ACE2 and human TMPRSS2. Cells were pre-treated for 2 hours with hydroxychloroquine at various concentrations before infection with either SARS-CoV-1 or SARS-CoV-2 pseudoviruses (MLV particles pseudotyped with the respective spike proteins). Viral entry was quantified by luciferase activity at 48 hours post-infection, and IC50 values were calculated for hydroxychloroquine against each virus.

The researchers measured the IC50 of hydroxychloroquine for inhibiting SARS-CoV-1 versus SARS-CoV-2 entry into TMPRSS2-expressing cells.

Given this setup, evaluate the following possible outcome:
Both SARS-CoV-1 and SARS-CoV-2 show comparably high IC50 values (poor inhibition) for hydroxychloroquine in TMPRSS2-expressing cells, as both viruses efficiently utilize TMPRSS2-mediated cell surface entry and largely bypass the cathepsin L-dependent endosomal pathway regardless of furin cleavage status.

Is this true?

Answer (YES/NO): NO